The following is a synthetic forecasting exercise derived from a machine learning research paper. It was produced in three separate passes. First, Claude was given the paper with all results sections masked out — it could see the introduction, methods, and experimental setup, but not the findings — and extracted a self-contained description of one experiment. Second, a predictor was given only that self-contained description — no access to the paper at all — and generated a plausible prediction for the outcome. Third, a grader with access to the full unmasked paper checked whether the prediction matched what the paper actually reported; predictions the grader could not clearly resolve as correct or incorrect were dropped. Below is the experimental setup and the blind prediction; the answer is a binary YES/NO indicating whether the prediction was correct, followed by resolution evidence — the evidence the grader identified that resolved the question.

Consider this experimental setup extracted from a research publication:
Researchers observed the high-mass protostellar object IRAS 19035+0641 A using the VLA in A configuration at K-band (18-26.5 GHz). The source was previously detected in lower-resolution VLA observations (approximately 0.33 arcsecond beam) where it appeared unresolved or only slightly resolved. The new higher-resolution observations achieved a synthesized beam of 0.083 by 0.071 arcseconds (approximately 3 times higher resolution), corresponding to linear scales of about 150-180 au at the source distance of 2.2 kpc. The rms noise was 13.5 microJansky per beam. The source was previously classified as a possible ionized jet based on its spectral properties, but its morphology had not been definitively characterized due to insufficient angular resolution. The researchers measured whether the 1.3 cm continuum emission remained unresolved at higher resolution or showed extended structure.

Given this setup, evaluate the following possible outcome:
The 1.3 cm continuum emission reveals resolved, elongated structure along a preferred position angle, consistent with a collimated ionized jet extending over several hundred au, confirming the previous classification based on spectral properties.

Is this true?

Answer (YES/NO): YES